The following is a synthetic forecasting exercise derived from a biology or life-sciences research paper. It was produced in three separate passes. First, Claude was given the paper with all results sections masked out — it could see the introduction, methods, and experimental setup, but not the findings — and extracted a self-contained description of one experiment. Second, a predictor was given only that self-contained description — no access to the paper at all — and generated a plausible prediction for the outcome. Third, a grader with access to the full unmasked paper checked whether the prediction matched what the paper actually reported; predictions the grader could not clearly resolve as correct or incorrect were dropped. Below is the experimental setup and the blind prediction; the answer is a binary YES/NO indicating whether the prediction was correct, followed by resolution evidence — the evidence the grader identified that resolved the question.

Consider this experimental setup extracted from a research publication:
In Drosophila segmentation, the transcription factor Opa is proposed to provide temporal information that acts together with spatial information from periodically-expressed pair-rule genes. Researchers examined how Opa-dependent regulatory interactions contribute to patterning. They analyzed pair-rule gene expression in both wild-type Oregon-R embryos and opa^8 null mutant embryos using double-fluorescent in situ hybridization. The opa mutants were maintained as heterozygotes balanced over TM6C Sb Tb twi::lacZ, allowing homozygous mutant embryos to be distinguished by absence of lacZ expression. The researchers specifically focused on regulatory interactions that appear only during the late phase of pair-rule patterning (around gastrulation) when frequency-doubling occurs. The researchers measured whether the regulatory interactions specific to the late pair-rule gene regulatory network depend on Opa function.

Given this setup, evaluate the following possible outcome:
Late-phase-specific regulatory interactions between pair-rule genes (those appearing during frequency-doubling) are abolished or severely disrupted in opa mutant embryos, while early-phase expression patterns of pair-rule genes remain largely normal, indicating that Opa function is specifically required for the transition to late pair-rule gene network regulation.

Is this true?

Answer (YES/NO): YES